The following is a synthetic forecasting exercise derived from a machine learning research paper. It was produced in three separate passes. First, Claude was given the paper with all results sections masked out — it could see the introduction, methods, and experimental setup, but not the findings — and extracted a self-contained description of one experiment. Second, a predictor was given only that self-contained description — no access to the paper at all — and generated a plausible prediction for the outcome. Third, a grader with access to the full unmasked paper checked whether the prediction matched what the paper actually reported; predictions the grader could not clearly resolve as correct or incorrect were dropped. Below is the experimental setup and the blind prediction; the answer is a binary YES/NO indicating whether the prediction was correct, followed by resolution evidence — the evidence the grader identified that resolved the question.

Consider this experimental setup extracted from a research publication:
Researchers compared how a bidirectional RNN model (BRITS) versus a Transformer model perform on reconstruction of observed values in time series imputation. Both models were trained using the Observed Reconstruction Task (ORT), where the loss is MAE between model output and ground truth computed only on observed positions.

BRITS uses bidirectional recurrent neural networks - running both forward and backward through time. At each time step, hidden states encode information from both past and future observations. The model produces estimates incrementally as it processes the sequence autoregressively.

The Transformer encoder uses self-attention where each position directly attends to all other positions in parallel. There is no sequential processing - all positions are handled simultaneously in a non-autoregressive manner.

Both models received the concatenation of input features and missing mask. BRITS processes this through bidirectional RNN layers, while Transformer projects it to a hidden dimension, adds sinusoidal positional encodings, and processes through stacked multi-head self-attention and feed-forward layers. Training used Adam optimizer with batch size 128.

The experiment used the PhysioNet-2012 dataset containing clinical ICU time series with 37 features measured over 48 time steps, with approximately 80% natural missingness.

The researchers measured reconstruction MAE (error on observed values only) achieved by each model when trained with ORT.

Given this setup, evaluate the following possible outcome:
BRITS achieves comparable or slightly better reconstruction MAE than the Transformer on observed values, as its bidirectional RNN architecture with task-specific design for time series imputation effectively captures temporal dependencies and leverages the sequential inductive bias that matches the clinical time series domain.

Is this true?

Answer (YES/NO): NO